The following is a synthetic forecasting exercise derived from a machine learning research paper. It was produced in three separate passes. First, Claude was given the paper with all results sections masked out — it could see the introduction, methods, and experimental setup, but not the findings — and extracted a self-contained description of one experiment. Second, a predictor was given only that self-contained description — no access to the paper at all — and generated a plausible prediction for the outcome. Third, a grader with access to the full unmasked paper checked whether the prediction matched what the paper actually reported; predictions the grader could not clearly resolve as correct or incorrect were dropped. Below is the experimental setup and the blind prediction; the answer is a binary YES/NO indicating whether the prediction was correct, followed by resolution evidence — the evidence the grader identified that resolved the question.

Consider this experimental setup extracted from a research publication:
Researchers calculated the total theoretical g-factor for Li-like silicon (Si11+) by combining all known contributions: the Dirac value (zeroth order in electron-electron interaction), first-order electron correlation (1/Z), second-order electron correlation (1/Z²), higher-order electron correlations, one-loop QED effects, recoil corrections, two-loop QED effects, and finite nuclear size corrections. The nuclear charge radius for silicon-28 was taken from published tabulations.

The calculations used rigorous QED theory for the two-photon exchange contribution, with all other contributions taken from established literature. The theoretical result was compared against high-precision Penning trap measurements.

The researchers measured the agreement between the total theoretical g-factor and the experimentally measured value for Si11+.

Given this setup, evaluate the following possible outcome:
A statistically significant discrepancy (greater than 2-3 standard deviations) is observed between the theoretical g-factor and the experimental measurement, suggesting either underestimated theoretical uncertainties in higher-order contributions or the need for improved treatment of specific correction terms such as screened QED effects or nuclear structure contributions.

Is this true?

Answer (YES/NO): YES